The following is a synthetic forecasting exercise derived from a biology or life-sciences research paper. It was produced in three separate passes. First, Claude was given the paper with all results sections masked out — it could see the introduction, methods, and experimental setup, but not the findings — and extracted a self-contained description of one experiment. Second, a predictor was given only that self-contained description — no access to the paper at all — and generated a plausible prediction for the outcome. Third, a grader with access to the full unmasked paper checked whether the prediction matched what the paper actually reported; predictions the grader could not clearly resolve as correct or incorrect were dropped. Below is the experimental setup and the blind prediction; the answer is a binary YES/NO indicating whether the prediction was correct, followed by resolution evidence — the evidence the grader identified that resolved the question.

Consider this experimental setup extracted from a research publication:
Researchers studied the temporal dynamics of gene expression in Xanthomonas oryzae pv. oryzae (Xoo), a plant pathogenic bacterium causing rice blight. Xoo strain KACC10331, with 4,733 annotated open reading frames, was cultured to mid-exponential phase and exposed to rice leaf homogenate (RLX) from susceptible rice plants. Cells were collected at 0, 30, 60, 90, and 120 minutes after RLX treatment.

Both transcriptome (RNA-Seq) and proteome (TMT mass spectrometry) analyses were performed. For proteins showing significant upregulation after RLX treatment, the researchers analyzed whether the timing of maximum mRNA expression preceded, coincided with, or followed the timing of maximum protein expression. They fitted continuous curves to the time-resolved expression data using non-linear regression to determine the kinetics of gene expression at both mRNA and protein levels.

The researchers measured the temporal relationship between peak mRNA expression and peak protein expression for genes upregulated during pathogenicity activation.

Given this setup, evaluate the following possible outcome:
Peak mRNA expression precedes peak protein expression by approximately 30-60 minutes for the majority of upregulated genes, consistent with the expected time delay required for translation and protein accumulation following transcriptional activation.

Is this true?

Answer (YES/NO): NO